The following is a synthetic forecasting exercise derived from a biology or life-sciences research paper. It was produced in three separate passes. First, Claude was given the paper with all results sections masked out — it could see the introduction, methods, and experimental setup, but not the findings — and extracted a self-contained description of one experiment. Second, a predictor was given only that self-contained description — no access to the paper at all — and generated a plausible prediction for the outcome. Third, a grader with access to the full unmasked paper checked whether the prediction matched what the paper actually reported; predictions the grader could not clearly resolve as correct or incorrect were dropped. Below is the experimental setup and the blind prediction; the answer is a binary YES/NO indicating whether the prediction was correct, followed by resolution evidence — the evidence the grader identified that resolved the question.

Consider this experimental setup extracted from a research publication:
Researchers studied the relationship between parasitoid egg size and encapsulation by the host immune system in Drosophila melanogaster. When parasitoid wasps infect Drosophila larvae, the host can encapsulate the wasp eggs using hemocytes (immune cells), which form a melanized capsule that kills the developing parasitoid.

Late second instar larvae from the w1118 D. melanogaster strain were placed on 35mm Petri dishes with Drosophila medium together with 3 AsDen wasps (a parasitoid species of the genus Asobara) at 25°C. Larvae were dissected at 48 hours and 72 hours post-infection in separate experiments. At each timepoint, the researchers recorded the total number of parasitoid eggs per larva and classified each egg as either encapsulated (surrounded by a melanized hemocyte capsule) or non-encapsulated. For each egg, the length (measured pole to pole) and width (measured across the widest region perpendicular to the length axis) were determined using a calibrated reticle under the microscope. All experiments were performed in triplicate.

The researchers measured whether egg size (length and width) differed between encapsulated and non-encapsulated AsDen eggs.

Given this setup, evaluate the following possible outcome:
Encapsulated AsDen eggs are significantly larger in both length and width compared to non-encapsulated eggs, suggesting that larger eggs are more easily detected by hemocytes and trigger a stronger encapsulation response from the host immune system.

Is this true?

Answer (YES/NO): NO